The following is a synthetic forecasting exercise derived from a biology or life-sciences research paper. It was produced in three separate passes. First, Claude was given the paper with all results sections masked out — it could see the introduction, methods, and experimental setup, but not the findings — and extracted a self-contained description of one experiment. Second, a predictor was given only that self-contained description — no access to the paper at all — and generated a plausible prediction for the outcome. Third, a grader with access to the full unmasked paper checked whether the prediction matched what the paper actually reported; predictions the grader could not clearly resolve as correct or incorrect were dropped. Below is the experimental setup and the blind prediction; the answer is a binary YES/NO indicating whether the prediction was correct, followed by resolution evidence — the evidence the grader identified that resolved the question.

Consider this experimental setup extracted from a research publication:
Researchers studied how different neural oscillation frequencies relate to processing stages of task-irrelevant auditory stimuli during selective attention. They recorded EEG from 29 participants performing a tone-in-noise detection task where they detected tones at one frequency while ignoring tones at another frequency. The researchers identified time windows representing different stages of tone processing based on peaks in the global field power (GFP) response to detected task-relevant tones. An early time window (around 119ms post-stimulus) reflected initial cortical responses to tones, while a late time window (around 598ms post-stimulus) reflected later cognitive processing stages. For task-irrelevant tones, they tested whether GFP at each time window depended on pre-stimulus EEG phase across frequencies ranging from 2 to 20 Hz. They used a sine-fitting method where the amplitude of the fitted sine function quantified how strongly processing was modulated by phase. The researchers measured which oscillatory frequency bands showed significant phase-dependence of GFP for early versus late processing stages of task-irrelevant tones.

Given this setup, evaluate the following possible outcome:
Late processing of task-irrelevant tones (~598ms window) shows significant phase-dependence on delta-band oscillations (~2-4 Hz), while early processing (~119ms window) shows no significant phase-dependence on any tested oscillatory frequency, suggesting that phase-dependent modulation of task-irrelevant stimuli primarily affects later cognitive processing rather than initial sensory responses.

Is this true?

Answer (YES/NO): NO